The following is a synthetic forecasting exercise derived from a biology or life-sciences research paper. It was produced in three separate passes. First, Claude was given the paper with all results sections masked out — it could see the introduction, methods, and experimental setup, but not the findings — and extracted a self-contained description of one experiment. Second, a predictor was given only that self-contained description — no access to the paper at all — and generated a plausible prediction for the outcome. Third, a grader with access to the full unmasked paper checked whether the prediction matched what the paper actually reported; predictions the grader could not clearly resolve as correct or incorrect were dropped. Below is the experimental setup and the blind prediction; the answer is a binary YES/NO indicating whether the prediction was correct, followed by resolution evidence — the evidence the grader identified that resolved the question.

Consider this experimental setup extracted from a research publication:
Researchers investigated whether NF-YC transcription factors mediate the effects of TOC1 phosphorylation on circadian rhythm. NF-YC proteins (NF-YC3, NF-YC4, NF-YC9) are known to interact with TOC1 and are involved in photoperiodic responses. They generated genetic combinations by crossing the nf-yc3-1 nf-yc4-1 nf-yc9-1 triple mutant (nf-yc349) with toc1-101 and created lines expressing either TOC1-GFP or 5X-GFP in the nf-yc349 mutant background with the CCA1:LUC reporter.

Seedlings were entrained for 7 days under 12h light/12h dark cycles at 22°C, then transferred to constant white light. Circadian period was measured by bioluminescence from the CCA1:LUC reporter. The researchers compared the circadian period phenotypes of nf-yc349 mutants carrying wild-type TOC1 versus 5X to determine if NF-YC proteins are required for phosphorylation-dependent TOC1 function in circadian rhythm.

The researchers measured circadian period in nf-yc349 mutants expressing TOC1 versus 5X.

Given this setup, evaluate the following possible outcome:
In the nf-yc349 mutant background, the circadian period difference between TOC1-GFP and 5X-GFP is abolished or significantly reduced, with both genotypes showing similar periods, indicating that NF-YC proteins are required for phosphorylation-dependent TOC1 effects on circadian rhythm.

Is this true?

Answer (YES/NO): NO